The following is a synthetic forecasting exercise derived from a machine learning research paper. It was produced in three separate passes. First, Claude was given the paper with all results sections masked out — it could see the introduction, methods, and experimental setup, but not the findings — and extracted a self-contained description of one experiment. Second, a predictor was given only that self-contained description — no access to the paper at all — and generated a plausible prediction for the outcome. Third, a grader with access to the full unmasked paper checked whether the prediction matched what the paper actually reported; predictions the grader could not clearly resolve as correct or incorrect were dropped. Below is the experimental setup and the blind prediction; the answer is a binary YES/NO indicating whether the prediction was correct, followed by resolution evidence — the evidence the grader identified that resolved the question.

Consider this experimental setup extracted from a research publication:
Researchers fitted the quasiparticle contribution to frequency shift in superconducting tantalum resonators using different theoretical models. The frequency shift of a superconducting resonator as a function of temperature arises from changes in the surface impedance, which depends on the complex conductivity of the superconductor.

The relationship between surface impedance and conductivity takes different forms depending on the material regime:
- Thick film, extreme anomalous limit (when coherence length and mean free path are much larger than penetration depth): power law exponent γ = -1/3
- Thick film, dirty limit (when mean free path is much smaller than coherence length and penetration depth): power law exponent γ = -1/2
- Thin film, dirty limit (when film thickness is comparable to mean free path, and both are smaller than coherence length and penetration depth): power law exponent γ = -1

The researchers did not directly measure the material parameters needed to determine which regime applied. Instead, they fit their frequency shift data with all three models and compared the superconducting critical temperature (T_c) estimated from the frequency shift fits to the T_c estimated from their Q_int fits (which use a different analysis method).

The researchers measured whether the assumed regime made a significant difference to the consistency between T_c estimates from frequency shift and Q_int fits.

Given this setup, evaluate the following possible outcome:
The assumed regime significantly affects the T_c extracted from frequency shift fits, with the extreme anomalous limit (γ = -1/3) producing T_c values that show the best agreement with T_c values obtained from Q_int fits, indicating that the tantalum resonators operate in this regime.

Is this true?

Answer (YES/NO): NO